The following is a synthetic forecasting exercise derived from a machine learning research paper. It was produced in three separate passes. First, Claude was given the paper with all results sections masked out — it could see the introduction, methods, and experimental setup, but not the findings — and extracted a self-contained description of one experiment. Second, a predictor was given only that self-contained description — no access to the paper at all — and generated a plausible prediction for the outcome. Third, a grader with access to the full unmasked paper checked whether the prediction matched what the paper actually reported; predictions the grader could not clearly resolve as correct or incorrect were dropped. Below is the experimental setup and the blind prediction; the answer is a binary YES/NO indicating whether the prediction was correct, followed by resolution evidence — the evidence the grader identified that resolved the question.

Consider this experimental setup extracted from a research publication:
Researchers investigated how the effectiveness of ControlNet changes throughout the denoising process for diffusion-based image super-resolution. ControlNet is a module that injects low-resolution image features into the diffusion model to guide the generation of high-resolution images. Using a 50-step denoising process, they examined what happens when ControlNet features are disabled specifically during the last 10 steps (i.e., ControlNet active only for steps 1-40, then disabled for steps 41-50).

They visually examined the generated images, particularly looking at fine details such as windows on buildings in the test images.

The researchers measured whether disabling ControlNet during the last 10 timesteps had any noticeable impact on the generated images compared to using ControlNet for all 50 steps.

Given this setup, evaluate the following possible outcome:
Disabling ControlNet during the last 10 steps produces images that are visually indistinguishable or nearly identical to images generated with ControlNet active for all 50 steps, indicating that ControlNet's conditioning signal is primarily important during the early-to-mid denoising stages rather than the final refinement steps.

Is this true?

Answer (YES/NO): YES